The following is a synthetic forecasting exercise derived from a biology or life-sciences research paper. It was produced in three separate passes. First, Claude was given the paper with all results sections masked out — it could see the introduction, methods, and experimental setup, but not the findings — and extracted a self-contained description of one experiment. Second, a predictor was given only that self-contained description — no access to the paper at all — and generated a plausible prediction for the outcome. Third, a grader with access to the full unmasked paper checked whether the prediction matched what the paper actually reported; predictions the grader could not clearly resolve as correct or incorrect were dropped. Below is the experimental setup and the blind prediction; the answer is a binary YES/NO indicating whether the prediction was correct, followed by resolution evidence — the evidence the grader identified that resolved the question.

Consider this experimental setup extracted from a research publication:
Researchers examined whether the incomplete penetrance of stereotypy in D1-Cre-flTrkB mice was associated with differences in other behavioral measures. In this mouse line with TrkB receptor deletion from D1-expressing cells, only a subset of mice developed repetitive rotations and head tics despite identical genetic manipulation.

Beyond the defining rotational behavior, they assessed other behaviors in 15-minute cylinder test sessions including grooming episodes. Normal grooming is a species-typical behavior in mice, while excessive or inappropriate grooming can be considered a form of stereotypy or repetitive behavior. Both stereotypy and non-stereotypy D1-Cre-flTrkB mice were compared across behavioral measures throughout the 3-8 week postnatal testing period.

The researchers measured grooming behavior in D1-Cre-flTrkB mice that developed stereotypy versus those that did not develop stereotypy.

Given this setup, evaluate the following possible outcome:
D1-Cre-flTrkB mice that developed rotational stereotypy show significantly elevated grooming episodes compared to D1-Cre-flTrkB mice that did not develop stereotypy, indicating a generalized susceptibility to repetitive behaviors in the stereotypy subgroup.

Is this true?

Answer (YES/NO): NO